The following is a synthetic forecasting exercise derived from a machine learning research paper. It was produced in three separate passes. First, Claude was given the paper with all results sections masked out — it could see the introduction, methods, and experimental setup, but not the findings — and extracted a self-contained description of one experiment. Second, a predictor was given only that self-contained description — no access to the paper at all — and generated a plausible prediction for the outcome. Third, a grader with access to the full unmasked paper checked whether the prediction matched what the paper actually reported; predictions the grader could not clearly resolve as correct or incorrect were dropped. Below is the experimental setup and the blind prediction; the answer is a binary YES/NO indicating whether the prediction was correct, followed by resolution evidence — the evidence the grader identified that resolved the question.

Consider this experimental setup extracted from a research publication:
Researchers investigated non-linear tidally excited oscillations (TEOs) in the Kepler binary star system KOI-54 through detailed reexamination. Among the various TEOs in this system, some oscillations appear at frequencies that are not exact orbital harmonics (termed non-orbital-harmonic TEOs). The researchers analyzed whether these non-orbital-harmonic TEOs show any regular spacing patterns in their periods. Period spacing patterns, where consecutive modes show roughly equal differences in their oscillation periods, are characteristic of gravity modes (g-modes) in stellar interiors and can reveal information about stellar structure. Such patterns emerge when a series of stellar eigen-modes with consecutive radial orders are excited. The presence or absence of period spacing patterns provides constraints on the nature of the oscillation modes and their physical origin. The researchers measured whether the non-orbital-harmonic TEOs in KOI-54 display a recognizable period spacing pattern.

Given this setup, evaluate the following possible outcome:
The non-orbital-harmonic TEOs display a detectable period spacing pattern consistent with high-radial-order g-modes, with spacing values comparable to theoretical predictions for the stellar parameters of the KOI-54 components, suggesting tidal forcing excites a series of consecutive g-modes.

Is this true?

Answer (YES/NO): NO